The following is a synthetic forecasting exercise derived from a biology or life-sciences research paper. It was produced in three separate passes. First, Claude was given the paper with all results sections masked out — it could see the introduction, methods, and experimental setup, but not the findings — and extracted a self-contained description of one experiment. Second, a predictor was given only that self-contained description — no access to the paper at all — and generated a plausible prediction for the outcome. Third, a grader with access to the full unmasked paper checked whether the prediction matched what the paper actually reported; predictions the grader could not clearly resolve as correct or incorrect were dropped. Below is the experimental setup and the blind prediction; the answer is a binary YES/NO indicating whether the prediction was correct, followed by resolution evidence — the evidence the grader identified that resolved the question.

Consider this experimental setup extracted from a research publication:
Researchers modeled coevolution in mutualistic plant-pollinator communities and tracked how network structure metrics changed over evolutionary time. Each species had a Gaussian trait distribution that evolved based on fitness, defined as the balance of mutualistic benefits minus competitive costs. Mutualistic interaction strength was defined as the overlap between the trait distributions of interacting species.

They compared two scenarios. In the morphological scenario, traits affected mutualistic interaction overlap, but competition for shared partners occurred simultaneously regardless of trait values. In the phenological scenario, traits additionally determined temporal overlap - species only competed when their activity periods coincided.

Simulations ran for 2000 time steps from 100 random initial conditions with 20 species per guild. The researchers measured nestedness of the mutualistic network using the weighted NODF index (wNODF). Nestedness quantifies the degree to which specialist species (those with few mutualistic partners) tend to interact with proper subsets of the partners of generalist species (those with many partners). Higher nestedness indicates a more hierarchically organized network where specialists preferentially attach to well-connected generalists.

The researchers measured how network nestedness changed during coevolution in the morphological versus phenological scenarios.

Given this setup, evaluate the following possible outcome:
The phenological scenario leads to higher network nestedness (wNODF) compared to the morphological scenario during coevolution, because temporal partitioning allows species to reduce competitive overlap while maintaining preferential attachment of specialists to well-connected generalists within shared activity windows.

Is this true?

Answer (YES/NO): YES